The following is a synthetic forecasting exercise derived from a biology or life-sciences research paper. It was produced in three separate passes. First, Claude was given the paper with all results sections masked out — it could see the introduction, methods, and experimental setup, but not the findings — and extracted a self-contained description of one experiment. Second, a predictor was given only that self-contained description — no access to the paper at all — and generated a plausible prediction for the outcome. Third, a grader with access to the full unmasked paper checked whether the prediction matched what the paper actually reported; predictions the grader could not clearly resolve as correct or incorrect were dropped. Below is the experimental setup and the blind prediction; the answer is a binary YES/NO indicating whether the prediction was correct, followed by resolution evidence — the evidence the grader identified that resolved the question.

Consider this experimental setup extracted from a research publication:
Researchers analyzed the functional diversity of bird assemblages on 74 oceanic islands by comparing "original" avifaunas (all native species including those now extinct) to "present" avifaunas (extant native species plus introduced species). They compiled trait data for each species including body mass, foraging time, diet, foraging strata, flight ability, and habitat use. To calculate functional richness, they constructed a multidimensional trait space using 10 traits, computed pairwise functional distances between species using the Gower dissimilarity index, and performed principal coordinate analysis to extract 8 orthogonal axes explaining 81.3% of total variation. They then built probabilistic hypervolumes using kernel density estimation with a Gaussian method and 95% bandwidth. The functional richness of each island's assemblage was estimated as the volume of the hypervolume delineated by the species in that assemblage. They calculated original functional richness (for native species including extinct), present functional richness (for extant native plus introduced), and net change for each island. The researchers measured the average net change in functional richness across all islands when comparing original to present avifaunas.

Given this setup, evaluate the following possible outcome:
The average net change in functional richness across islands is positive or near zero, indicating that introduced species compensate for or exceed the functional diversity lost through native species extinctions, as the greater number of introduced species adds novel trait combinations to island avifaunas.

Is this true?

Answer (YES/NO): NO